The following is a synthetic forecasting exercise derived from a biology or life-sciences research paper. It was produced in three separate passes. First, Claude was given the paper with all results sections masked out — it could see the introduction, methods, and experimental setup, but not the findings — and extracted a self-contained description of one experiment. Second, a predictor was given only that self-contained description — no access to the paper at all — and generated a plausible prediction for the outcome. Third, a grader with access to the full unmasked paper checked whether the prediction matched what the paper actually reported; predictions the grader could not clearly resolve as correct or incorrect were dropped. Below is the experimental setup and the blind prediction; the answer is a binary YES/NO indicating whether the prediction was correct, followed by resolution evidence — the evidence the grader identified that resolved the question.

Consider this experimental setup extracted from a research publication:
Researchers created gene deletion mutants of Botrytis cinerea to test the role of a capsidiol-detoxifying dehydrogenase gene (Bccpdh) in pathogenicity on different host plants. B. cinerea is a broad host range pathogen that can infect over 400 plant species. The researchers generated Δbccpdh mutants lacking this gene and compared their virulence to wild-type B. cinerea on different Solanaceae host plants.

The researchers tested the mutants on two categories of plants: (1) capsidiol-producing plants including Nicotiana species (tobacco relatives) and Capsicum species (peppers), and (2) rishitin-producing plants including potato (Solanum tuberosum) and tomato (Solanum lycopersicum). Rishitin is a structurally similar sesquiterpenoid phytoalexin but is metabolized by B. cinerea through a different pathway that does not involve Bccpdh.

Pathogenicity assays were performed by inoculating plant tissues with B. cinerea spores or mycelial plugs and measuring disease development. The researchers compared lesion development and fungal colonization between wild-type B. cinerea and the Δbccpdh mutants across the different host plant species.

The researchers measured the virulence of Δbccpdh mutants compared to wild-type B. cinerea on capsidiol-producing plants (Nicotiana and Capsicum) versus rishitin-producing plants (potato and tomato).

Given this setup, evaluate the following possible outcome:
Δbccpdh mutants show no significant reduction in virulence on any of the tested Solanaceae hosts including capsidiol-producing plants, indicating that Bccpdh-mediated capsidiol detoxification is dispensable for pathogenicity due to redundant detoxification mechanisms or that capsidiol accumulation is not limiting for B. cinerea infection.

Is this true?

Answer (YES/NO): NO